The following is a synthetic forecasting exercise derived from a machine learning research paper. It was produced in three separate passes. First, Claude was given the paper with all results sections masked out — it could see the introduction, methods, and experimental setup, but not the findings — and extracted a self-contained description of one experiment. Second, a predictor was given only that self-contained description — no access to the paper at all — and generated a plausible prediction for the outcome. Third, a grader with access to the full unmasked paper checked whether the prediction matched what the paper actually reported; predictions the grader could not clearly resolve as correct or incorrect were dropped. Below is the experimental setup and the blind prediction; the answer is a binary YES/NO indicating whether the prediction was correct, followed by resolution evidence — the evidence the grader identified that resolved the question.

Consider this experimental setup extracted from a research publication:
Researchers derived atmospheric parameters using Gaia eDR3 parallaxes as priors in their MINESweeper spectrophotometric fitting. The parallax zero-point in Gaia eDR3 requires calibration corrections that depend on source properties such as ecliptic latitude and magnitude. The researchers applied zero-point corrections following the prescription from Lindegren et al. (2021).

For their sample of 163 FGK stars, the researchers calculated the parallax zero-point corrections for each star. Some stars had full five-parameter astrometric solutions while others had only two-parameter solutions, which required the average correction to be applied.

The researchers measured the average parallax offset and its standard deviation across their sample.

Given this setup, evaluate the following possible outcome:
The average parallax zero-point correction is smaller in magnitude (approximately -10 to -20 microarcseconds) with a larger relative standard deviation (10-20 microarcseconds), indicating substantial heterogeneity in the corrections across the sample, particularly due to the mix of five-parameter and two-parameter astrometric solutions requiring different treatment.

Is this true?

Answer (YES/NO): NO